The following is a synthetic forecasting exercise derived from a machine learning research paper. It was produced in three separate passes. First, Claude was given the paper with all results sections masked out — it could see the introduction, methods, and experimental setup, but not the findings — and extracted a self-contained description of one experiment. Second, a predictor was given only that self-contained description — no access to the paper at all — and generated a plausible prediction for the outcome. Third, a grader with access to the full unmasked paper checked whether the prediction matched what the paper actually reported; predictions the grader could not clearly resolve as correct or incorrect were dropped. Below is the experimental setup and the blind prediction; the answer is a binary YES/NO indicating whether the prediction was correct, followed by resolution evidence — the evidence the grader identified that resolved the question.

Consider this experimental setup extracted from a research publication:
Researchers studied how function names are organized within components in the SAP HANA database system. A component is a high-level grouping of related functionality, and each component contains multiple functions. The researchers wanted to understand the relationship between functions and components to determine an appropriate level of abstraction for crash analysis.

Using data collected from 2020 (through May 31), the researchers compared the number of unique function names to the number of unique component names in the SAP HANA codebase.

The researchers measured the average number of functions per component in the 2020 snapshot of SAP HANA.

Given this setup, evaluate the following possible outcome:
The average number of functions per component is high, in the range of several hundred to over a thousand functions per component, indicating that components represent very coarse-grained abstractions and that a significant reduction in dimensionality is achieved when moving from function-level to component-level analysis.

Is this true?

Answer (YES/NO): YES